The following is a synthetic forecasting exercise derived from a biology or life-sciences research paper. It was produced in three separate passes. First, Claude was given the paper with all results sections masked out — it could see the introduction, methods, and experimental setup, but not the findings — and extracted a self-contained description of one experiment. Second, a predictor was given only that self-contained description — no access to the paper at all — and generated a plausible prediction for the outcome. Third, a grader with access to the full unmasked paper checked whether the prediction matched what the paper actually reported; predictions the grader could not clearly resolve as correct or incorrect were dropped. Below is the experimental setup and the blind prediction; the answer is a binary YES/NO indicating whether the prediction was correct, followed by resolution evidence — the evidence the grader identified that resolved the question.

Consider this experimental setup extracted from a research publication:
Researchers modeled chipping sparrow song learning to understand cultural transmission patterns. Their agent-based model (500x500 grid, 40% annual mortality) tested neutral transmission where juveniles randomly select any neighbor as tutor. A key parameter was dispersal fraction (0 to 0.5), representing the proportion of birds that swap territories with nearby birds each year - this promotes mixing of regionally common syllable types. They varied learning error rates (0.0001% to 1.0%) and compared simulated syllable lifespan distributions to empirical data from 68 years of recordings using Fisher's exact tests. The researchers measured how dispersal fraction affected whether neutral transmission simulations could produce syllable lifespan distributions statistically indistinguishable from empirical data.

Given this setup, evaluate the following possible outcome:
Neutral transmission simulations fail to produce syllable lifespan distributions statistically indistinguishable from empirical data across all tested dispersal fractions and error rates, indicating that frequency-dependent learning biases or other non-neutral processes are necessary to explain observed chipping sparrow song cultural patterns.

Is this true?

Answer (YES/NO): NO